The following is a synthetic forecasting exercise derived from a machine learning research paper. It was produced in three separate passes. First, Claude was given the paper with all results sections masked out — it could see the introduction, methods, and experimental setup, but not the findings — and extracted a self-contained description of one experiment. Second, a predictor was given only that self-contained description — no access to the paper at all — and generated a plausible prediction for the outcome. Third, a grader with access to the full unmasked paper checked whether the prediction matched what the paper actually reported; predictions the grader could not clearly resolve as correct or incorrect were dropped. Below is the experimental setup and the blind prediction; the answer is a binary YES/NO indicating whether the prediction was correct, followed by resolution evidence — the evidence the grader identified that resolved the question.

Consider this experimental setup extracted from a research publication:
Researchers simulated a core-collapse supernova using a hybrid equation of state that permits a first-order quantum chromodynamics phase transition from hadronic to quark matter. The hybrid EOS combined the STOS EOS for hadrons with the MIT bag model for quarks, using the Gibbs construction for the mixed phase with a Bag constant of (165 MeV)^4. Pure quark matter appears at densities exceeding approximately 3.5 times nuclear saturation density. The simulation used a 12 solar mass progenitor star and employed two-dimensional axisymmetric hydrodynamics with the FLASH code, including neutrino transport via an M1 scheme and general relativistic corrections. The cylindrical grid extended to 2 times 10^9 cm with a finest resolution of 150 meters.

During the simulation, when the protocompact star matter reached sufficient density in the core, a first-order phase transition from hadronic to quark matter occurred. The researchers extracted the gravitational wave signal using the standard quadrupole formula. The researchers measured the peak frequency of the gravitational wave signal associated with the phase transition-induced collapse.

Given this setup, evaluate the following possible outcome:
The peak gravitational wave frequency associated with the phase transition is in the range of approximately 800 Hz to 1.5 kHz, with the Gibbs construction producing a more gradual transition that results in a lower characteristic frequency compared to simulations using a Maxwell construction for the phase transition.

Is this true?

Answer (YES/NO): NO